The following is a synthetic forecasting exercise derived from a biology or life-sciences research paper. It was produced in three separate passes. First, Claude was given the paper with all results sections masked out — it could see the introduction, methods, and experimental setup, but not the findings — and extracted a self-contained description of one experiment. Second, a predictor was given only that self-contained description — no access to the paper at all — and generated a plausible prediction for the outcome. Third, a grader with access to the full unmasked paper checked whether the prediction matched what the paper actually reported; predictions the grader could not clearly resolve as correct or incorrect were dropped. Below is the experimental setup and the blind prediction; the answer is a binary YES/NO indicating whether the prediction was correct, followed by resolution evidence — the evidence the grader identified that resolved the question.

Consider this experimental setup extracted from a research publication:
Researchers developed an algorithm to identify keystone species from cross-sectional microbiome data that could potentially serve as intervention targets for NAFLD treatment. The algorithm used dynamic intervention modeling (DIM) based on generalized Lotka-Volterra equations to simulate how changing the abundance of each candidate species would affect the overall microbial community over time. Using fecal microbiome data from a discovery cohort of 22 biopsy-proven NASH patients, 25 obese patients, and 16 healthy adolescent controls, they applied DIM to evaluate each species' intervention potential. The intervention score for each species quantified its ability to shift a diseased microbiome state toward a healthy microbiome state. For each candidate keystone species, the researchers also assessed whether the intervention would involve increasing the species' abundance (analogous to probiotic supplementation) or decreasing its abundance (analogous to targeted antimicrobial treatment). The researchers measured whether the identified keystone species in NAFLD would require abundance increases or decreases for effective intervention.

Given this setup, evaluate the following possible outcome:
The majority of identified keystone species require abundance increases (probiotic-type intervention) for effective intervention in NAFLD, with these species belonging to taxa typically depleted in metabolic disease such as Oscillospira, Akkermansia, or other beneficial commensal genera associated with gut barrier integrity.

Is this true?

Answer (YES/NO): NO